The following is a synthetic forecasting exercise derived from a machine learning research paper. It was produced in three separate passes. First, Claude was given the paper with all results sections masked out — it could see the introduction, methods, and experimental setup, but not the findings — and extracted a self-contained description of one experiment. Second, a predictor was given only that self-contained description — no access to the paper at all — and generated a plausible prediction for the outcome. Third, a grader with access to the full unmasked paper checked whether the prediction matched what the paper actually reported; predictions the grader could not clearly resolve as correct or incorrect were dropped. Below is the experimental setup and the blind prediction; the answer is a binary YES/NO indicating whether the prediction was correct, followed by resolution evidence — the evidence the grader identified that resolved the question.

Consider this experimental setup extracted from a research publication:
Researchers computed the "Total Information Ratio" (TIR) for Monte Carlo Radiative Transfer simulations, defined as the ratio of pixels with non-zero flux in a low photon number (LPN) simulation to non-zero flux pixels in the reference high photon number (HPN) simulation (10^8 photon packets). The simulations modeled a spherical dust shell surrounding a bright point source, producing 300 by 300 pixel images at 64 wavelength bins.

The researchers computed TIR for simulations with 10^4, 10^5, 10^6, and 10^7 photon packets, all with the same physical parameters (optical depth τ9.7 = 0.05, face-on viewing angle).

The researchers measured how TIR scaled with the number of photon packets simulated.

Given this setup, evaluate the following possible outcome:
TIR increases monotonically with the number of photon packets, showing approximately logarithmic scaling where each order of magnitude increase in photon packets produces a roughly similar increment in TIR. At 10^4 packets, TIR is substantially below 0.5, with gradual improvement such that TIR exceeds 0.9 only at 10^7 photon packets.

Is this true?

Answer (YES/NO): NO